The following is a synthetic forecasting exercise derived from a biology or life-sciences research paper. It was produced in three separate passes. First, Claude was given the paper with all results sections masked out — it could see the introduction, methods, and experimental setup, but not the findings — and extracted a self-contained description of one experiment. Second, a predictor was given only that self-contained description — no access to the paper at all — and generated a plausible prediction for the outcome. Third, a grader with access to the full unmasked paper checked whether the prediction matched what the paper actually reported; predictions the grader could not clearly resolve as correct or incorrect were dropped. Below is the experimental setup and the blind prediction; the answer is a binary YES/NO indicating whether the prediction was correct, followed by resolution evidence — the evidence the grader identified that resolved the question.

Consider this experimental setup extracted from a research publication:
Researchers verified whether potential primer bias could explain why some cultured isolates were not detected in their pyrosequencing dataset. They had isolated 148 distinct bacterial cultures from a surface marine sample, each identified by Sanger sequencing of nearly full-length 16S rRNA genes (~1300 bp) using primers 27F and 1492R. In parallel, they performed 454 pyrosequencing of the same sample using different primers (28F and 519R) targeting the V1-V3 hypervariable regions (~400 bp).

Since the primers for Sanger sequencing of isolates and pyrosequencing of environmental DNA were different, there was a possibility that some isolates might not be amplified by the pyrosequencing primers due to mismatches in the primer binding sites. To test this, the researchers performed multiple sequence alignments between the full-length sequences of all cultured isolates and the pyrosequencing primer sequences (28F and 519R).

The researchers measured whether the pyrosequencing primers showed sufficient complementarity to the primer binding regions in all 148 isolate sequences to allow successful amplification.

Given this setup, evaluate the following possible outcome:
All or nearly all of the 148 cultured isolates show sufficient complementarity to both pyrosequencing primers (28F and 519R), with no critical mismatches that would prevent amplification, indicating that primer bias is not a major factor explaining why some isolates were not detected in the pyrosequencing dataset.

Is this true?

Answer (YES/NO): YES